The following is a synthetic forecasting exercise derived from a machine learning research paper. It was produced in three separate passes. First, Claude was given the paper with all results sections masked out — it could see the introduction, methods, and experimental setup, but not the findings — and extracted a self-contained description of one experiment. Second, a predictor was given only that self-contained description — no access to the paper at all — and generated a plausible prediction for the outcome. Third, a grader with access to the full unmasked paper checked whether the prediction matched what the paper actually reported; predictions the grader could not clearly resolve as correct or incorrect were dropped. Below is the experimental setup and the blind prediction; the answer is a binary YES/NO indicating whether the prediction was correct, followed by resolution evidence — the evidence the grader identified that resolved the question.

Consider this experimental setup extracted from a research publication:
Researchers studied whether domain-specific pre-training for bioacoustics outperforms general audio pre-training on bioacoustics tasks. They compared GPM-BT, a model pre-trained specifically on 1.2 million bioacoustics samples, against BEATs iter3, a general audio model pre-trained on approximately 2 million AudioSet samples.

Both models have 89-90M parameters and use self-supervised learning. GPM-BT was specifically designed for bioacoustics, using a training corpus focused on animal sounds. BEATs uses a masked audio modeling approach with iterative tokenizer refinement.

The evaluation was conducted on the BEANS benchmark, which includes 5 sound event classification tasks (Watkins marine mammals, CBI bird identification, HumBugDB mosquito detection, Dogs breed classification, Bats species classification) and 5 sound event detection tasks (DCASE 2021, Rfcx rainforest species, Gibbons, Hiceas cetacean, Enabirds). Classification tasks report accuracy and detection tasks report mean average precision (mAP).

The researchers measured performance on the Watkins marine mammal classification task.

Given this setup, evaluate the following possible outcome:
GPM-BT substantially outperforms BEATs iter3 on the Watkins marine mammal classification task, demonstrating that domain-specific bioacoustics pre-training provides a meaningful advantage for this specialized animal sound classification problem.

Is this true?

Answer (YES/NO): NO